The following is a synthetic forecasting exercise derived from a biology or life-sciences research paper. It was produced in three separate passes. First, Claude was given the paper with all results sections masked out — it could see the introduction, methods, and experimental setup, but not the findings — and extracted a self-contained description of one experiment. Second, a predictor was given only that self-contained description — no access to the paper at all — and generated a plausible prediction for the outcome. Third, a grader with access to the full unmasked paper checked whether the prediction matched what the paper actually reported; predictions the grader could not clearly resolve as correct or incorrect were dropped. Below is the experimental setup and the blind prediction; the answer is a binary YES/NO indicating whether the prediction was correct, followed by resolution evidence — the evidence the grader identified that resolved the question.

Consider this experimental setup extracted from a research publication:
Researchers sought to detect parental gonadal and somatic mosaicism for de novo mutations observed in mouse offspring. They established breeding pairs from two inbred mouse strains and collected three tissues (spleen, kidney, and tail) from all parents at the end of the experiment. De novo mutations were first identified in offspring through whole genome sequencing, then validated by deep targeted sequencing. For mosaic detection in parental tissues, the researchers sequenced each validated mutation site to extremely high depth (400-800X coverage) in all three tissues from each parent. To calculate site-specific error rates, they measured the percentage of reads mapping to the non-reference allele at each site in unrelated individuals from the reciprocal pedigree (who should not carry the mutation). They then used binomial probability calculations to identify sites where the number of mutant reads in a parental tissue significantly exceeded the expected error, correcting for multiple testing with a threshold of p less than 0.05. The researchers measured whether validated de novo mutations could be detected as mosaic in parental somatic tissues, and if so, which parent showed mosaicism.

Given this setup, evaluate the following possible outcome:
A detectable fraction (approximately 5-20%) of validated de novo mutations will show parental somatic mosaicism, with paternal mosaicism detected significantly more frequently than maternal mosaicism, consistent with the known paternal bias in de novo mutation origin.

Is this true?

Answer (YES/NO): NO